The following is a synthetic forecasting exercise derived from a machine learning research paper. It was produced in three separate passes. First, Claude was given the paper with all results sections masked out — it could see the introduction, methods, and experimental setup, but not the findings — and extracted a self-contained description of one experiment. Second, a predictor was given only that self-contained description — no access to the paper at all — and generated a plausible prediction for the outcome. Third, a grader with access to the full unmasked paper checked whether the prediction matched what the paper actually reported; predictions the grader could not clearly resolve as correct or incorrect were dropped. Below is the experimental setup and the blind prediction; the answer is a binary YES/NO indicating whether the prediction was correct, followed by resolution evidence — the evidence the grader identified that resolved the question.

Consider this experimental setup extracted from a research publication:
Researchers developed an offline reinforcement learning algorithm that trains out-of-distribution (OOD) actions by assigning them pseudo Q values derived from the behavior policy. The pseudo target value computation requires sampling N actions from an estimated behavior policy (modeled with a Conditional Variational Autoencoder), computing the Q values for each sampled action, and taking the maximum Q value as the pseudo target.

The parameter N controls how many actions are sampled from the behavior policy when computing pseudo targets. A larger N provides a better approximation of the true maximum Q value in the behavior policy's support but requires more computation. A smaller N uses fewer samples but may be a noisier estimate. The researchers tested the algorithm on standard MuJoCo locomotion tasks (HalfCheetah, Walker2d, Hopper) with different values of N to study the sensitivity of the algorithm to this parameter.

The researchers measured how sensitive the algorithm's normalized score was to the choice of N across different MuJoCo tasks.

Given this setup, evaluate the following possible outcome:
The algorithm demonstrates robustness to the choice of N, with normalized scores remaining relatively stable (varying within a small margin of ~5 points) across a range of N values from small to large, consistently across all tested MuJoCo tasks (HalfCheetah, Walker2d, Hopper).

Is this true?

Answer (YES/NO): NO